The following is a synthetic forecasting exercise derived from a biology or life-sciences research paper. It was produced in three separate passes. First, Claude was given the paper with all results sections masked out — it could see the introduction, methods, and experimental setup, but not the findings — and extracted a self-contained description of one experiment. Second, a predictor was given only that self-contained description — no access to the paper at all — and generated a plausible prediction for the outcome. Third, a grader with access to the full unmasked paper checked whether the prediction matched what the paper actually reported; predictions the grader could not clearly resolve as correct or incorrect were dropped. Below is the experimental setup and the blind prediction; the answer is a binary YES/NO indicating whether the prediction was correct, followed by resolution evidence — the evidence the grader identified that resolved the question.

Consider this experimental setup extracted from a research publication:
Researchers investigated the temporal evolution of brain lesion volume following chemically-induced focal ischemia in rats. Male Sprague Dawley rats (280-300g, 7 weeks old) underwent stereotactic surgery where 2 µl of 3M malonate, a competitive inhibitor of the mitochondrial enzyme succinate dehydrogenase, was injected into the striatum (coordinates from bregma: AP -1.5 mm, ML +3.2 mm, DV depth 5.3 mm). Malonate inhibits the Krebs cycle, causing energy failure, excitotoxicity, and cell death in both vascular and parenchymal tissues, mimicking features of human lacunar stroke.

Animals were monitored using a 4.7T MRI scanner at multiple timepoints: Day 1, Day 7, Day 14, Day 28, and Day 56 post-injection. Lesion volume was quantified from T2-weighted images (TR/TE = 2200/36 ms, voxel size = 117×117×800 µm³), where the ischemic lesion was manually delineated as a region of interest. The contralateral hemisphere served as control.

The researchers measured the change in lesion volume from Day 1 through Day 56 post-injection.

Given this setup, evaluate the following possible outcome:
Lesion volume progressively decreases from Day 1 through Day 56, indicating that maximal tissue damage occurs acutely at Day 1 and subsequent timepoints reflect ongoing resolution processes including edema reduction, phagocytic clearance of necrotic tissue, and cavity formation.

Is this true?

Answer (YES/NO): YES